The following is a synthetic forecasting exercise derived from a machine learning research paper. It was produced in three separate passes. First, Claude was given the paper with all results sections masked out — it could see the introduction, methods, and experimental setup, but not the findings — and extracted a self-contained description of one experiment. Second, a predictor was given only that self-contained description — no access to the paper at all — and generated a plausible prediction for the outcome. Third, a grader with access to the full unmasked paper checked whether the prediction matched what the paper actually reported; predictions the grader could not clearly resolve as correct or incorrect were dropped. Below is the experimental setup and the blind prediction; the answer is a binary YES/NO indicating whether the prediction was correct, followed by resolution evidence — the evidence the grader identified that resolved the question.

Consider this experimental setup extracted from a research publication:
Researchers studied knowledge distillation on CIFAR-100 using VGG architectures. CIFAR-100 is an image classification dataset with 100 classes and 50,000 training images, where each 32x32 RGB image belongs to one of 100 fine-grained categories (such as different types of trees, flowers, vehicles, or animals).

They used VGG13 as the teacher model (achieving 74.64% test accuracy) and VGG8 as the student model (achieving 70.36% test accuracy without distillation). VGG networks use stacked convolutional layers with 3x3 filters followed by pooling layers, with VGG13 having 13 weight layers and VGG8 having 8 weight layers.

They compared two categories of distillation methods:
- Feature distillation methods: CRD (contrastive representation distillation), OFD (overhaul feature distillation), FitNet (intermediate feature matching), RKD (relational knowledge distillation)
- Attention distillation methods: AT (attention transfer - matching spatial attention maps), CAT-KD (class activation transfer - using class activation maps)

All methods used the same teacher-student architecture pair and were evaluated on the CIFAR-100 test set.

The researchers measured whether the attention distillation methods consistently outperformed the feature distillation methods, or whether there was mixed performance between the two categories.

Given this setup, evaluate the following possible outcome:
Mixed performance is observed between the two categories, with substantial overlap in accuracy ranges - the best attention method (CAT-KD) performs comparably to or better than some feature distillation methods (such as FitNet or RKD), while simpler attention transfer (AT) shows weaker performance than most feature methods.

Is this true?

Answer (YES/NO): YES